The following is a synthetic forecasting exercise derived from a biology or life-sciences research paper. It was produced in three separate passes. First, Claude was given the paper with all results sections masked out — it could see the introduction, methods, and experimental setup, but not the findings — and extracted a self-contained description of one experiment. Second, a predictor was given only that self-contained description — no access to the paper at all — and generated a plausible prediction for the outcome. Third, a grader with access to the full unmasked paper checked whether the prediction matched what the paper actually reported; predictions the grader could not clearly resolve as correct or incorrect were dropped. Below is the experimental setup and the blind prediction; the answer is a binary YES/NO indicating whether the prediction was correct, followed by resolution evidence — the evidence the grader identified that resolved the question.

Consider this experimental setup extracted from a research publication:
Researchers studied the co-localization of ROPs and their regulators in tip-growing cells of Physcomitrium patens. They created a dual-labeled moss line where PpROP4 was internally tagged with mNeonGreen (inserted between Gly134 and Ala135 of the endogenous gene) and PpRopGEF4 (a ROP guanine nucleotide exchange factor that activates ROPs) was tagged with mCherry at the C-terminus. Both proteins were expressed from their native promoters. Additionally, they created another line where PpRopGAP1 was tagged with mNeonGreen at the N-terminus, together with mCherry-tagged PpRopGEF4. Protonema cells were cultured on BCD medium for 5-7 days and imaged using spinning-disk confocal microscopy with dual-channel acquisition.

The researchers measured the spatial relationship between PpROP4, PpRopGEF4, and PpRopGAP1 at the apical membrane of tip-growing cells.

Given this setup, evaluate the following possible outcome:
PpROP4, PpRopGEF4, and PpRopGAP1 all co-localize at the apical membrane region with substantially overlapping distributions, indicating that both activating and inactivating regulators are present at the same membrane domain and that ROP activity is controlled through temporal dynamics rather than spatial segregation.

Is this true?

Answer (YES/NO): NO